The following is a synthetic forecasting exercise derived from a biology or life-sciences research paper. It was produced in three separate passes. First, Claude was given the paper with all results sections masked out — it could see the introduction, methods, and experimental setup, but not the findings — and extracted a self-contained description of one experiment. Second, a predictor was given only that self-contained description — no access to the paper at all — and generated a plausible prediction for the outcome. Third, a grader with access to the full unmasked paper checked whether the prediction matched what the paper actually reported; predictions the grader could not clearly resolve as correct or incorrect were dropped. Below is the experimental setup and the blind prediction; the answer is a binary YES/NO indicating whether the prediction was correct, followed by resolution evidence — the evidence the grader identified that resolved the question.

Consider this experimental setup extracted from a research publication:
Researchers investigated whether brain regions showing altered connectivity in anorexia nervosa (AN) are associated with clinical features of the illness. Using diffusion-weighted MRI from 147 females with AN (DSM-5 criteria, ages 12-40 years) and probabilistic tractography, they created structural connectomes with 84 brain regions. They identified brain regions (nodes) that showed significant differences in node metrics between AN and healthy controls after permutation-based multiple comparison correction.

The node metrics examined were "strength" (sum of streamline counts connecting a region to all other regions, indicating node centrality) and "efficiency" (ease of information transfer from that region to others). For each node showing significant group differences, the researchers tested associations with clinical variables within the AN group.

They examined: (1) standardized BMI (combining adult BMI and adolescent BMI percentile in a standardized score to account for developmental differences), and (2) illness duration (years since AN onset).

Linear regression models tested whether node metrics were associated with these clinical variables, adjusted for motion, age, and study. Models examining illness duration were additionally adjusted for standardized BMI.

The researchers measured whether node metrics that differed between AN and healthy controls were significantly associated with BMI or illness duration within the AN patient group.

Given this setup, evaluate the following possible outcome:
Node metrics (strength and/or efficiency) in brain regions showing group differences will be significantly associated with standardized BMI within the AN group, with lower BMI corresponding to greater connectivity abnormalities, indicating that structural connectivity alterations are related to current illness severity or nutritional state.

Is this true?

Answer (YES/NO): NO